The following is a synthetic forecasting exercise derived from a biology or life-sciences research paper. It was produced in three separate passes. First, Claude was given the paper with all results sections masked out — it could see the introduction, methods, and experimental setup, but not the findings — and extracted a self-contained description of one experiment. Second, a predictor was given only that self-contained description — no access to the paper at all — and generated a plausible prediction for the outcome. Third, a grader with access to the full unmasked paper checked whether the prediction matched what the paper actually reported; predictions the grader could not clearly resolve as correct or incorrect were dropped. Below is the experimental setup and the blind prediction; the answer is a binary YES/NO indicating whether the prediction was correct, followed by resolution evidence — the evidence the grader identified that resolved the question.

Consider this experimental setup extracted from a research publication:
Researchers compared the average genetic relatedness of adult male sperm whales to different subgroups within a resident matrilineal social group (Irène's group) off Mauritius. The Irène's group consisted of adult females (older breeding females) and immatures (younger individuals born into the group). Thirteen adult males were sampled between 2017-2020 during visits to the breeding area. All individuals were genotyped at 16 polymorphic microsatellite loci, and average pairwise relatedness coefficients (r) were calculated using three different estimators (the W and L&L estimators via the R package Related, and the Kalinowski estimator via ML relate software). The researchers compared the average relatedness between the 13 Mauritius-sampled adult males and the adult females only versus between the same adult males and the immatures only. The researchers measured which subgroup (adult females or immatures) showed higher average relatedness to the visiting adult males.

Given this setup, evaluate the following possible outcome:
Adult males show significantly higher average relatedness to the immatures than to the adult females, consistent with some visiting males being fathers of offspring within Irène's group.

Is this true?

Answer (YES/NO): YES